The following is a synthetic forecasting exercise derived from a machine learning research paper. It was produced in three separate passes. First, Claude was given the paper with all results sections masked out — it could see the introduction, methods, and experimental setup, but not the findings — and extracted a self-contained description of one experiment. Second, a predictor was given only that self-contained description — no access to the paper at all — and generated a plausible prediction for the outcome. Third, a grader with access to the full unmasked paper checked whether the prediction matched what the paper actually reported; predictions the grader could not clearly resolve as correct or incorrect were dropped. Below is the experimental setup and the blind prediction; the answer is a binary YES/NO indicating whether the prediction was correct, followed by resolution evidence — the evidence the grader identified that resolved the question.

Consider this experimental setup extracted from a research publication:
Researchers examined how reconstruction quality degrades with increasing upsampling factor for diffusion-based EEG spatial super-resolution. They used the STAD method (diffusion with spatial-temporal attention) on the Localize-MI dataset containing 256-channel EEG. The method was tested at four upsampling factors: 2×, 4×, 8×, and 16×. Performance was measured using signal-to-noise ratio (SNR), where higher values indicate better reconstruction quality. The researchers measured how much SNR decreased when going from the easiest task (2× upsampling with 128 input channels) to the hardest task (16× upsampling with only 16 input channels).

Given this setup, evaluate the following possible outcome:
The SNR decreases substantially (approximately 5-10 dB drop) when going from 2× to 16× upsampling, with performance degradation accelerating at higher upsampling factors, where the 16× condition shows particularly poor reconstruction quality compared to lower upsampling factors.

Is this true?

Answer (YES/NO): NO